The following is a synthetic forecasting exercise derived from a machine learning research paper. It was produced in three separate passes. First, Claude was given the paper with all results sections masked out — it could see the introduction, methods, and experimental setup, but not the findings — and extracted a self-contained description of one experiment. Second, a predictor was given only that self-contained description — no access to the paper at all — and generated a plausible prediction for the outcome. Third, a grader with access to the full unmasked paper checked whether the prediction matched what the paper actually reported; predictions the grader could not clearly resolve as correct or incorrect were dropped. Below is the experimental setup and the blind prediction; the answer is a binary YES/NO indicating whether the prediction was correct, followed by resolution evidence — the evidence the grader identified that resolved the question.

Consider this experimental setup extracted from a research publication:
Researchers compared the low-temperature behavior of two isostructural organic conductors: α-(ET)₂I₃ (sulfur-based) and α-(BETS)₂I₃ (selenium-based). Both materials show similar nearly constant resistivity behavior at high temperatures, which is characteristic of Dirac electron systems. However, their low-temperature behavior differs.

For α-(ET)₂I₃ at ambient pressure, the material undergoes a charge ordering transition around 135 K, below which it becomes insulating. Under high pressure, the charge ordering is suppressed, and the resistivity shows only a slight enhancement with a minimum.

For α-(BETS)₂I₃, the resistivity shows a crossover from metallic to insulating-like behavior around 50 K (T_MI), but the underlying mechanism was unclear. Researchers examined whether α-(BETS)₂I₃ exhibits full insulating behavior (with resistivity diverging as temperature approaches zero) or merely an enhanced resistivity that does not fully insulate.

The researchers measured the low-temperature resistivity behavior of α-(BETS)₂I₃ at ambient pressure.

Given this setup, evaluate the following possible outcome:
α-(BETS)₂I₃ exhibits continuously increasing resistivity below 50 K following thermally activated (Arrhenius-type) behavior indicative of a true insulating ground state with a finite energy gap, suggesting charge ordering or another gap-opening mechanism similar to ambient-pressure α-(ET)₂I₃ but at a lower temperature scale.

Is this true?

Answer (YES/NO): NO